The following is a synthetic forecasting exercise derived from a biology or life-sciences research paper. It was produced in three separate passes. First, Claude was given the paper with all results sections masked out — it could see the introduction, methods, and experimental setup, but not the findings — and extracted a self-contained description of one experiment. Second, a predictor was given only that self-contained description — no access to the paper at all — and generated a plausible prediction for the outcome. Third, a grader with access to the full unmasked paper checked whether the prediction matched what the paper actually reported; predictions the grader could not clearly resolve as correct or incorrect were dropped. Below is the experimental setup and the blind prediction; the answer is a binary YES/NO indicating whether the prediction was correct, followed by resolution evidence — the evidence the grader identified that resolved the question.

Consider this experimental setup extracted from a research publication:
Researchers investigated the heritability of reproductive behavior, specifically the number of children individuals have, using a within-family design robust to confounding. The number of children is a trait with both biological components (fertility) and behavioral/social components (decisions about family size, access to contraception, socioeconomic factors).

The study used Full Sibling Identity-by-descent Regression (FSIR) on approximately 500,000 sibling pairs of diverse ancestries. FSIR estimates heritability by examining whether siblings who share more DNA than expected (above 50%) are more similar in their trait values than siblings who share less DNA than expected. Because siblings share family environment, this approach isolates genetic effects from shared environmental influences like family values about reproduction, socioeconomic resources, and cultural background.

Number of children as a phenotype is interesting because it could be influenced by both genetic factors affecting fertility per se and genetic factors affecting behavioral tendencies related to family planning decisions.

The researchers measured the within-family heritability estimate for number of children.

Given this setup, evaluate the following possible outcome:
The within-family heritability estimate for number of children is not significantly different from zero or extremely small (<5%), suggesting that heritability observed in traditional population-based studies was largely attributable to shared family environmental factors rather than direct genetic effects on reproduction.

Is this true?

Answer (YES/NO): NO